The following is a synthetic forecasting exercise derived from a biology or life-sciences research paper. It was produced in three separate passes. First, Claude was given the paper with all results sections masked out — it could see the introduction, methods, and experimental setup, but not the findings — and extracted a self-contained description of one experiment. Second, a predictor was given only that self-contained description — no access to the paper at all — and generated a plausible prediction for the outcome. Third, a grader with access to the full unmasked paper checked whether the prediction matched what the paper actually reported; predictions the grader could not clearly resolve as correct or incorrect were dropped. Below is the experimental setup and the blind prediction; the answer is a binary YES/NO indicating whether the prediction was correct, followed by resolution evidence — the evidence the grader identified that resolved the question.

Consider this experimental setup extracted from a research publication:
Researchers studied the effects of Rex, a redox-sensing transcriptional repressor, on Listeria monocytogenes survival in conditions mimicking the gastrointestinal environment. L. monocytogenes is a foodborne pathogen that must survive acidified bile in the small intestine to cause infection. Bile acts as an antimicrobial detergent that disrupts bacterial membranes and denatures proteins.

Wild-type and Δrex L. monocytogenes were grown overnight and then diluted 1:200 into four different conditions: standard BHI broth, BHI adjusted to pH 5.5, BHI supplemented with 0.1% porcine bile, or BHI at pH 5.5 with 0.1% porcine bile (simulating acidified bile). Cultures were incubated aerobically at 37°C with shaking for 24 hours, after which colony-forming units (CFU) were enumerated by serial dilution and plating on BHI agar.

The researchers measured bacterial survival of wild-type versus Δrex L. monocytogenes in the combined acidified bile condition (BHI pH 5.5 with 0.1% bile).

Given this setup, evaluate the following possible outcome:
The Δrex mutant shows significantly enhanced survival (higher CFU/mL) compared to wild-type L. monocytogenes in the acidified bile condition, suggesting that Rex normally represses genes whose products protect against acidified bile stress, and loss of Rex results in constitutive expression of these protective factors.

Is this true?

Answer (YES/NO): YES